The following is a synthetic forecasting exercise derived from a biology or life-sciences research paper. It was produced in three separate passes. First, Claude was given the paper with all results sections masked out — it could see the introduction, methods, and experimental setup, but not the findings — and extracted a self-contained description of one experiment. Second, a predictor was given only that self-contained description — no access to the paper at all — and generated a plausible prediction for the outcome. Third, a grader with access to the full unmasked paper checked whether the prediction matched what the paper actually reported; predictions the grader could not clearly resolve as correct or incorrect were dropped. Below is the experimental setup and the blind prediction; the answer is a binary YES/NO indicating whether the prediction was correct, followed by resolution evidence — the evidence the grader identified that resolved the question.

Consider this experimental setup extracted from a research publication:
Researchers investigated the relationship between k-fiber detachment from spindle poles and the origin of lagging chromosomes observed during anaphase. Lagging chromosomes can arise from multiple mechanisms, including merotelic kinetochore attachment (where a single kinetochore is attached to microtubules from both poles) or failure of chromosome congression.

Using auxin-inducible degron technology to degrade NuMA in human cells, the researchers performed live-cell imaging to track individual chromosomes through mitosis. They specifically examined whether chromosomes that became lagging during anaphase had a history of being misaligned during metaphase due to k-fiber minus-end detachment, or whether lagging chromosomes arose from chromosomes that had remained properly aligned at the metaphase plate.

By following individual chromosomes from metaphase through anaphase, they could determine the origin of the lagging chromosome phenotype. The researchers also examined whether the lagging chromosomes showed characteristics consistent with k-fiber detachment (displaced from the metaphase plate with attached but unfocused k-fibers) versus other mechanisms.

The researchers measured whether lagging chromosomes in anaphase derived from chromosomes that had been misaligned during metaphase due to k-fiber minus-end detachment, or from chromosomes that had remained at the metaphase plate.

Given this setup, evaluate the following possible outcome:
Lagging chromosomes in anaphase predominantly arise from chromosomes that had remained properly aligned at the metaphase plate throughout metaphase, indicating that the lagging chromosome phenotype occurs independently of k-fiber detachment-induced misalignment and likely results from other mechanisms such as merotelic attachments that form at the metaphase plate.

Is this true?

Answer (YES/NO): NO